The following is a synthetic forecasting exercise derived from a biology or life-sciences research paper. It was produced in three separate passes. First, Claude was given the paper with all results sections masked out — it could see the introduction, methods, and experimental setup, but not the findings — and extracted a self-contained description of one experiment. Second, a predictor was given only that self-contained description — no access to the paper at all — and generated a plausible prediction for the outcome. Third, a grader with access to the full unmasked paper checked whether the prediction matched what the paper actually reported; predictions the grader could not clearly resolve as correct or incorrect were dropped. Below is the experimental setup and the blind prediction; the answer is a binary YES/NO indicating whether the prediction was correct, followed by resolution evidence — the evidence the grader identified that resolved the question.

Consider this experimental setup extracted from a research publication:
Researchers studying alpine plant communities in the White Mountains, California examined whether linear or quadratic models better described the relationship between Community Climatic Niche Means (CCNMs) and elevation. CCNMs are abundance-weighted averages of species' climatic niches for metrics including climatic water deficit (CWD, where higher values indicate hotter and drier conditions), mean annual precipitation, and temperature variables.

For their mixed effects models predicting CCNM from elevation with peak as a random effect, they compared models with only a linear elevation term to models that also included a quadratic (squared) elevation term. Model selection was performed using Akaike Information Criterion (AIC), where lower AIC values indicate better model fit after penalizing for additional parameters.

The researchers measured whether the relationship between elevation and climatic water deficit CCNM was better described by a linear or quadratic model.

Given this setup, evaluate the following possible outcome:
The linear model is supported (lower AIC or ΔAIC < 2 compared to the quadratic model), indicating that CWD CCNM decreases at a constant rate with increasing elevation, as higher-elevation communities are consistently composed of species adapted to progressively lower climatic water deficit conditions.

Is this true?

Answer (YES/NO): YES